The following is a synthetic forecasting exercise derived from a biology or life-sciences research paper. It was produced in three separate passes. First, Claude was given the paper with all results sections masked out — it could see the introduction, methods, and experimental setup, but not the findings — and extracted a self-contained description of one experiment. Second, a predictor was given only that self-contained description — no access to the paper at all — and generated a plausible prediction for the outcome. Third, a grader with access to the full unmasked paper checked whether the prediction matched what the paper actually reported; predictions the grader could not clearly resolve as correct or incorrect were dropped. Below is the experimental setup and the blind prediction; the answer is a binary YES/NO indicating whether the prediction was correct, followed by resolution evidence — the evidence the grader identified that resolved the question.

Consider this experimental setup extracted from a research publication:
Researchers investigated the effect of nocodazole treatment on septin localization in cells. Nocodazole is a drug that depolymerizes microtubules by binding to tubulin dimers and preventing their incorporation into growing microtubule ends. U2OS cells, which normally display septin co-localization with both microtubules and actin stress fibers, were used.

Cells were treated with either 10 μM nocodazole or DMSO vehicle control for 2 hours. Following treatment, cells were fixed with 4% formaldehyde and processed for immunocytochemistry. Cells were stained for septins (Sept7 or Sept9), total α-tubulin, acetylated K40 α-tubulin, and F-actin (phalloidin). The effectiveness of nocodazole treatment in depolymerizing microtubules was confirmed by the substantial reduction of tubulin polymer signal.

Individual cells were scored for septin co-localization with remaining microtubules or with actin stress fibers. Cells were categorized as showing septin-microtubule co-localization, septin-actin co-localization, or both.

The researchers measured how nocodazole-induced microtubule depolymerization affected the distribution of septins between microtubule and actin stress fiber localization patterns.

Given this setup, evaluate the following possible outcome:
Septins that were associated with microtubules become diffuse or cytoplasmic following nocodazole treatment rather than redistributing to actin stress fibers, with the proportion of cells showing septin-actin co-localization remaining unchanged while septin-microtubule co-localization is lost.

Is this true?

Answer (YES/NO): NO